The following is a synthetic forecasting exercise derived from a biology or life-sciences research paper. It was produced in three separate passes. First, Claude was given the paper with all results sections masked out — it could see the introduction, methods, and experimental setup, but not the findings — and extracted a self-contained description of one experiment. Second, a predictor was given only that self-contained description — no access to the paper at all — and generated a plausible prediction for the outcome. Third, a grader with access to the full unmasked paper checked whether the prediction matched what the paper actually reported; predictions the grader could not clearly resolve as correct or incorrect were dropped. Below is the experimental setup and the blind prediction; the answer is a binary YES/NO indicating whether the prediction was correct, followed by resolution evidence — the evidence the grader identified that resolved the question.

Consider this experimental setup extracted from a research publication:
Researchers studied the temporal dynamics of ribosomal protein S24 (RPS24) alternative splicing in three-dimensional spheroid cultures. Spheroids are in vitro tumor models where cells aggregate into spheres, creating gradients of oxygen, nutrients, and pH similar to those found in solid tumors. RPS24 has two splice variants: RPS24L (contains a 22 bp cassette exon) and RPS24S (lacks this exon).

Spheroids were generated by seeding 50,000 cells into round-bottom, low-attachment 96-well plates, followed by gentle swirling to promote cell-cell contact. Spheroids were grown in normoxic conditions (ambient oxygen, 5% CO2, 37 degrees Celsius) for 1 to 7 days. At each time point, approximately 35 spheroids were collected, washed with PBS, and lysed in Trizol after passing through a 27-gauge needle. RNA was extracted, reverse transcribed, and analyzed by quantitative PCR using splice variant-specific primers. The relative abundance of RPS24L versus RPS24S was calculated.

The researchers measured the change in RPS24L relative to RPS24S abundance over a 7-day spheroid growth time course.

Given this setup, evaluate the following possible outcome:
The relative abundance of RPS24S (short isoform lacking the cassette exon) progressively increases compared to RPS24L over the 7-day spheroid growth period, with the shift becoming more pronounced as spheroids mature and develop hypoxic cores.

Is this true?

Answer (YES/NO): NO